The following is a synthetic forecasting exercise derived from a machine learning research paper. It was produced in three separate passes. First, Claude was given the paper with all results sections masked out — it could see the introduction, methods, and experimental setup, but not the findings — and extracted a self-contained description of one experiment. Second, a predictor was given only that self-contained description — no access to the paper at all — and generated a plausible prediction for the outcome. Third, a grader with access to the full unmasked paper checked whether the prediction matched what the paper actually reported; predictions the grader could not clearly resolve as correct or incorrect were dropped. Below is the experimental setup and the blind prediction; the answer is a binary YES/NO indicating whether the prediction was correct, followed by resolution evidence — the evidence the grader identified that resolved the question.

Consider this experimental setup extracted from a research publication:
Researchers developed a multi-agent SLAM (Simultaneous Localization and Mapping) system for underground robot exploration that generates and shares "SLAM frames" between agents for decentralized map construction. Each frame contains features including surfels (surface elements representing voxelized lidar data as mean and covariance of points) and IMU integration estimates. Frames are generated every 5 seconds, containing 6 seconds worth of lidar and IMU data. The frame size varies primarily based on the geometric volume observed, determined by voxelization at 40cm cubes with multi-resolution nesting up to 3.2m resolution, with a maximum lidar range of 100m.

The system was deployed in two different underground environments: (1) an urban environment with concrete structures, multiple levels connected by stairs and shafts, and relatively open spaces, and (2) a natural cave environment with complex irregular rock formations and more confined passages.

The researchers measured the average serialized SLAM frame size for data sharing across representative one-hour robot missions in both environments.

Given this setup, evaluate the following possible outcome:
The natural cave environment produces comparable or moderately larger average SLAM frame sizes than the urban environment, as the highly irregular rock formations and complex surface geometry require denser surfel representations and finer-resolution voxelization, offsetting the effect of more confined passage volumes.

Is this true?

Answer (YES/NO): NO